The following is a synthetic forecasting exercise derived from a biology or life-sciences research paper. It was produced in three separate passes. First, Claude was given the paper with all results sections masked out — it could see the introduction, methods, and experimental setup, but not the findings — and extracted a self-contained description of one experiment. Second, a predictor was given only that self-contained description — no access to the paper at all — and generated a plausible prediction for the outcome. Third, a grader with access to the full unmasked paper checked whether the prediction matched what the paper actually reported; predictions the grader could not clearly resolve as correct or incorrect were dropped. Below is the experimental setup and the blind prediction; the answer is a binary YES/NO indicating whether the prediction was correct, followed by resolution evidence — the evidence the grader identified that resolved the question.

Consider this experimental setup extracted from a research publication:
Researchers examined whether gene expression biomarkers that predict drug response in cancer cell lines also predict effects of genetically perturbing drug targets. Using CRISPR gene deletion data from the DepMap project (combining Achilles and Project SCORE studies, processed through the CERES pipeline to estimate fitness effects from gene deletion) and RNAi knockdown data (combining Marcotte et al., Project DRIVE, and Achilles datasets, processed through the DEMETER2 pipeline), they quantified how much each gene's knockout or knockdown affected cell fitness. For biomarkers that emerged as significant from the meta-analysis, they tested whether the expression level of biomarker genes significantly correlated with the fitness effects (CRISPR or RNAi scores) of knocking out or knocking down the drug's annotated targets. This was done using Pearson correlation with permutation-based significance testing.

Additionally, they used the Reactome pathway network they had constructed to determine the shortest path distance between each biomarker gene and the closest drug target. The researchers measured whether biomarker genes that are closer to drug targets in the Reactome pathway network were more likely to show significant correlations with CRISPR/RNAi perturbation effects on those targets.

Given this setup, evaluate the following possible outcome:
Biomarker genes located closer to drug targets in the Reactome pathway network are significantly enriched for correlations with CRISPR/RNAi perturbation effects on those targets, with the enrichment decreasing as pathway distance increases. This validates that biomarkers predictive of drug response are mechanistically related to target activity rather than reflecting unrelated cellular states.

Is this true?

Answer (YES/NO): NO